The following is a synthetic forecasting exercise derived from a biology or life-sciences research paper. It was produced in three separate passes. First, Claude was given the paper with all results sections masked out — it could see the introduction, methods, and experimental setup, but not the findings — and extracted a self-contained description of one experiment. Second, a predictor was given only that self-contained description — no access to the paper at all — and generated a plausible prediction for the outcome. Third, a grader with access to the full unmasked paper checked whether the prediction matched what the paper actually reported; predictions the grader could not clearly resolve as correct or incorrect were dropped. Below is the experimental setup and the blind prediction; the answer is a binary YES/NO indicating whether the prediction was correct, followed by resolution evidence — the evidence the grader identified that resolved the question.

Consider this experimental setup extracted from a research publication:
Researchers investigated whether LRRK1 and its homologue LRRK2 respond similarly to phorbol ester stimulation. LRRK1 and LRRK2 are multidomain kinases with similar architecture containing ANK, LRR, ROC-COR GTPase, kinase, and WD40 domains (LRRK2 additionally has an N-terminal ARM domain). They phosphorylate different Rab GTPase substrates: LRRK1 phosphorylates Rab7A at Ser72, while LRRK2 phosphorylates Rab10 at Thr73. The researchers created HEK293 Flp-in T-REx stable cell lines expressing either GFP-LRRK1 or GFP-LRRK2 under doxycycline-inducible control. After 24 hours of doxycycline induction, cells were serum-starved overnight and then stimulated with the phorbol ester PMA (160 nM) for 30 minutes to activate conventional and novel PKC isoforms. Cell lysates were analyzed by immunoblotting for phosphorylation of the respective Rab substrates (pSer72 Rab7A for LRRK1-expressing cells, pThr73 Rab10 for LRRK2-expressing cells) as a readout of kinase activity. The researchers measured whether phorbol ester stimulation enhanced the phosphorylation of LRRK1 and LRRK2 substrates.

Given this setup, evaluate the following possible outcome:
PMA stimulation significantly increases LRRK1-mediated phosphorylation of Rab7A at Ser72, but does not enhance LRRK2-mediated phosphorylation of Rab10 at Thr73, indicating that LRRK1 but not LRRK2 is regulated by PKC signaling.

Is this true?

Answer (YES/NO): YES